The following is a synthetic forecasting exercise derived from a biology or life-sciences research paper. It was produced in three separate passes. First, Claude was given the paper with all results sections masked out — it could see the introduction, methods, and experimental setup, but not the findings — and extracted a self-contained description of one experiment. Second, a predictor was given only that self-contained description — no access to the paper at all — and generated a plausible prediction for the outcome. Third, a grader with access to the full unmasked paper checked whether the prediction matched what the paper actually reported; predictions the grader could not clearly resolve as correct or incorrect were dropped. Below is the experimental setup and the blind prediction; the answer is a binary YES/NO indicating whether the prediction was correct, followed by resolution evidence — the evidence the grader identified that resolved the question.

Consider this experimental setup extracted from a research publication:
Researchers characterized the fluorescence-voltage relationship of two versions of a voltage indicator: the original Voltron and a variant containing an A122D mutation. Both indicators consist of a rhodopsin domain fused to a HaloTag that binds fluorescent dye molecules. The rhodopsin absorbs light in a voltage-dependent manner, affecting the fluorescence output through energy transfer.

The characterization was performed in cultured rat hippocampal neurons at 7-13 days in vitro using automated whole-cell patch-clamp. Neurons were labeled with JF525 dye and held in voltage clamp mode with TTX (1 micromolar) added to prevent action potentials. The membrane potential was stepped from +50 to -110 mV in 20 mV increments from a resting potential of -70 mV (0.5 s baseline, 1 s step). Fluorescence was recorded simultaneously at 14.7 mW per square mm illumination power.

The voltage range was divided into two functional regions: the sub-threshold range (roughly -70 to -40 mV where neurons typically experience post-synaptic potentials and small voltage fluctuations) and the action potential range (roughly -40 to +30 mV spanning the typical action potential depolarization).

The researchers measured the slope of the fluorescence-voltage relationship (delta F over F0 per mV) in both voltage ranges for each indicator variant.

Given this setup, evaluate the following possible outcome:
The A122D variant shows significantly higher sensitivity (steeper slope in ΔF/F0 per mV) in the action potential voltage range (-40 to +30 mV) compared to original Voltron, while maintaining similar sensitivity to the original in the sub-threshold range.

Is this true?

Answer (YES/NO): NO